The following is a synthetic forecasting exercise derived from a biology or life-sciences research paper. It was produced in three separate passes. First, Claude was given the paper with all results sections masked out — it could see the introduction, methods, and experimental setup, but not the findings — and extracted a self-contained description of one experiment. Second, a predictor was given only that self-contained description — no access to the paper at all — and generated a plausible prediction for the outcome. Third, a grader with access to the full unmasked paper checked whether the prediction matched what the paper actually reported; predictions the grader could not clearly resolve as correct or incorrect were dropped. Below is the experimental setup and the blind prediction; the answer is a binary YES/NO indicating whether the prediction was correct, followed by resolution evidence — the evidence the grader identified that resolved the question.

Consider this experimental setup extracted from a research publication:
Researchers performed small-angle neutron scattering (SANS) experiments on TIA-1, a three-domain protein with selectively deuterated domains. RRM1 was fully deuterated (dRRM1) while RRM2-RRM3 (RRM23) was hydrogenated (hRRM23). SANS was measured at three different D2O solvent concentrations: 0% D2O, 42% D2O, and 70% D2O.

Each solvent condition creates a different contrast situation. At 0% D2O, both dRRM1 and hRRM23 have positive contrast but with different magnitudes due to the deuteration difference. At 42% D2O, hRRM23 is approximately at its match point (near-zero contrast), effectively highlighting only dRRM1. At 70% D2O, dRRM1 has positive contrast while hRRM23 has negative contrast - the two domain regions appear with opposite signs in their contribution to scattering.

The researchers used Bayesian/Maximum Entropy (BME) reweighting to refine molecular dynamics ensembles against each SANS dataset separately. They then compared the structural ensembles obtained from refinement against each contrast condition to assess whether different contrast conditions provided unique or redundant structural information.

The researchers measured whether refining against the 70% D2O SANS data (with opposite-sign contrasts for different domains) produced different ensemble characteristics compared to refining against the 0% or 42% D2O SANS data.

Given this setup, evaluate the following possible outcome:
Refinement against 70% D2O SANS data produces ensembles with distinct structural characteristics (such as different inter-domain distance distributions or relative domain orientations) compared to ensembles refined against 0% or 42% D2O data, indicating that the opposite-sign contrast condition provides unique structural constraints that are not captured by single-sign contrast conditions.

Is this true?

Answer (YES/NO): NO